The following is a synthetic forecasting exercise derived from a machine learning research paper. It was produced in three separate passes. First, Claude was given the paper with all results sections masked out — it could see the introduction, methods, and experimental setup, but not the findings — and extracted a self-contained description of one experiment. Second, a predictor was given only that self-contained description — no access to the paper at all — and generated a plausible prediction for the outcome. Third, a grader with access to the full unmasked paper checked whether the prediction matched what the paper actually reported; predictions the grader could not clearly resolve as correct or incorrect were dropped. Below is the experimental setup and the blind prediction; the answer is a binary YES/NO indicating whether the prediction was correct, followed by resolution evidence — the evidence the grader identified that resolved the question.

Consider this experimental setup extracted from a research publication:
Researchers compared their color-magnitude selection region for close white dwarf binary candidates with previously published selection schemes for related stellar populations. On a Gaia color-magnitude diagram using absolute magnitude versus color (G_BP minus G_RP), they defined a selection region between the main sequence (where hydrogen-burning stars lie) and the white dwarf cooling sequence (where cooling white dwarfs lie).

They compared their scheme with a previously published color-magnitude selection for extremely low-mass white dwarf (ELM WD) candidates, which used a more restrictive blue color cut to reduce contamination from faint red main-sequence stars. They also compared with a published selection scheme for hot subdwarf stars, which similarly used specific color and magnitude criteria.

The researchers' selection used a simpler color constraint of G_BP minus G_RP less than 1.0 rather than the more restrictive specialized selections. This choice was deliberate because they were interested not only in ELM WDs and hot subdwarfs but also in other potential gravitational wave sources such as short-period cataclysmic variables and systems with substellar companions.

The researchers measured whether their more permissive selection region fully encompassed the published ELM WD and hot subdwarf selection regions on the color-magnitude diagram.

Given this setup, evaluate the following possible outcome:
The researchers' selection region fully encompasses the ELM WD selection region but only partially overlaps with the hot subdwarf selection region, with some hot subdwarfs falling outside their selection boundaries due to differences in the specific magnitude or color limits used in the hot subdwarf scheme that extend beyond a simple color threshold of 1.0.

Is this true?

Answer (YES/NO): NO